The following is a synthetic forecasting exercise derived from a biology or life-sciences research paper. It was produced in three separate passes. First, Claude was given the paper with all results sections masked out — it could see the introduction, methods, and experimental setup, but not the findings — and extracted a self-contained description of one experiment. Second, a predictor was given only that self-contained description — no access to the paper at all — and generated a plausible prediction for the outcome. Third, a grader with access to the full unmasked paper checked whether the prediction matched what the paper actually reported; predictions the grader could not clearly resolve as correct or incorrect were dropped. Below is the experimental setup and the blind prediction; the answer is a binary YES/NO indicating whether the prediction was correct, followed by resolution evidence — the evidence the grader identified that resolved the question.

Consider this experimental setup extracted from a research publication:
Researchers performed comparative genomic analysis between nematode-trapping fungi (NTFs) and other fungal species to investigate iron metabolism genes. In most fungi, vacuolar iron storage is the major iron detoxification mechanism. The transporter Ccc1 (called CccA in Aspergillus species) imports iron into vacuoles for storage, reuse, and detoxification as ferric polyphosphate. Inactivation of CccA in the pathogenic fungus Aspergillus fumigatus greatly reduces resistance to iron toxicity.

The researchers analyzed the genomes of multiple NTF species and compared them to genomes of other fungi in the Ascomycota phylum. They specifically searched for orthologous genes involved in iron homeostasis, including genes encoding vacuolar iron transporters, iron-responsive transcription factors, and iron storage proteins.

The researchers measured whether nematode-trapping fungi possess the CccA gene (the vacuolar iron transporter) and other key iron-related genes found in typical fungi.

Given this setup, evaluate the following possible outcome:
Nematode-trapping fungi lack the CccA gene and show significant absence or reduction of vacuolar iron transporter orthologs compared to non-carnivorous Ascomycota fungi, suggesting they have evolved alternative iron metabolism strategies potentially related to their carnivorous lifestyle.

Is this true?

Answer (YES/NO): YES